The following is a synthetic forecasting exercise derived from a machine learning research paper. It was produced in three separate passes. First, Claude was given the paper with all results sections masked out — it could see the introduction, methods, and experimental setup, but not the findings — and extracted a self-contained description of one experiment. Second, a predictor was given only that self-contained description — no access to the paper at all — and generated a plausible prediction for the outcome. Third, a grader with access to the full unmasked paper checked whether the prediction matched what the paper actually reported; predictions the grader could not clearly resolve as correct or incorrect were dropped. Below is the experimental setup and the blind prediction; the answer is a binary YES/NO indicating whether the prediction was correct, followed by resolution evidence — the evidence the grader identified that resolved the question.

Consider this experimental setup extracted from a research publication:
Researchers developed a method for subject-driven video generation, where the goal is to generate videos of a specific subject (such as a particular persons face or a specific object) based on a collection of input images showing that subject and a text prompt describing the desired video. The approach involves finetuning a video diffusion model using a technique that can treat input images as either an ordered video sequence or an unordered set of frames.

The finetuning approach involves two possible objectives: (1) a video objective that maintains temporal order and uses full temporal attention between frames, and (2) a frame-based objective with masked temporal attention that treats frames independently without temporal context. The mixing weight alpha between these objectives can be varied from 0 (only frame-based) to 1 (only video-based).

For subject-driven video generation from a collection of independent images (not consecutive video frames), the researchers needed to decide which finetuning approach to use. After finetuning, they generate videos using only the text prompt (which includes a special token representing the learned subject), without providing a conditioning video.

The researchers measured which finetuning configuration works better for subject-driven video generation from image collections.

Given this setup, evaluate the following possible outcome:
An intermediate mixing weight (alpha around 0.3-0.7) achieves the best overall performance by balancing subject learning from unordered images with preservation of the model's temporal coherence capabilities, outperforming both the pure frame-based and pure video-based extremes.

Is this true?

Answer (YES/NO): NO